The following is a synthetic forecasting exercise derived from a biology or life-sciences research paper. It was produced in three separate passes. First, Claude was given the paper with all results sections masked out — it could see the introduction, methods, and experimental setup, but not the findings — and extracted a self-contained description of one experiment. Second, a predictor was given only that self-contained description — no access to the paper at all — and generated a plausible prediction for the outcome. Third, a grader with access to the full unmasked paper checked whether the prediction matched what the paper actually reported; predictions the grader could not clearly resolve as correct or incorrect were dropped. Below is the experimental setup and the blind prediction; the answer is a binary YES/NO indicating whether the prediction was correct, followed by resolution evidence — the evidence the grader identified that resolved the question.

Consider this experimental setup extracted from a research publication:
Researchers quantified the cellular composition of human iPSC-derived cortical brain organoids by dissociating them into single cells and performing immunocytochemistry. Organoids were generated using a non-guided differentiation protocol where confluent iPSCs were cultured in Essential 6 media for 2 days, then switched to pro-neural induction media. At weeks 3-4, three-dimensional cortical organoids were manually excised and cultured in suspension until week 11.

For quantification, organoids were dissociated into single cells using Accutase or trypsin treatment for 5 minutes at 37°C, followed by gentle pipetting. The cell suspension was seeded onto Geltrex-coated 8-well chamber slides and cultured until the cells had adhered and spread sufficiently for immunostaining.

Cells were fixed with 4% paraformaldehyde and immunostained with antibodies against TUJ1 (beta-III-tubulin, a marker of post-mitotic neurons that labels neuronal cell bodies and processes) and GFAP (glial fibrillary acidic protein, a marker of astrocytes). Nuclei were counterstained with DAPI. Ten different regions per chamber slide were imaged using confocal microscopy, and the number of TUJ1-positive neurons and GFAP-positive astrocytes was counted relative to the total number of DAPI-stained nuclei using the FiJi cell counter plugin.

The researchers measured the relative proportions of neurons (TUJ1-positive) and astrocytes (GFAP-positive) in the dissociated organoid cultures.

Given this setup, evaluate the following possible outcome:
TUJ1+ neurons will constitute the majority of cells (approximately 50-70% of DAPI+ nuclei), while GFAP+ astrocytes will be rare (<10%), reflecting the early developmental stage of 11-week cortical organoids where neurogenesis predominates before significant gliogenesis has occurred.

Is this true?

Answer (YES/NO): NO